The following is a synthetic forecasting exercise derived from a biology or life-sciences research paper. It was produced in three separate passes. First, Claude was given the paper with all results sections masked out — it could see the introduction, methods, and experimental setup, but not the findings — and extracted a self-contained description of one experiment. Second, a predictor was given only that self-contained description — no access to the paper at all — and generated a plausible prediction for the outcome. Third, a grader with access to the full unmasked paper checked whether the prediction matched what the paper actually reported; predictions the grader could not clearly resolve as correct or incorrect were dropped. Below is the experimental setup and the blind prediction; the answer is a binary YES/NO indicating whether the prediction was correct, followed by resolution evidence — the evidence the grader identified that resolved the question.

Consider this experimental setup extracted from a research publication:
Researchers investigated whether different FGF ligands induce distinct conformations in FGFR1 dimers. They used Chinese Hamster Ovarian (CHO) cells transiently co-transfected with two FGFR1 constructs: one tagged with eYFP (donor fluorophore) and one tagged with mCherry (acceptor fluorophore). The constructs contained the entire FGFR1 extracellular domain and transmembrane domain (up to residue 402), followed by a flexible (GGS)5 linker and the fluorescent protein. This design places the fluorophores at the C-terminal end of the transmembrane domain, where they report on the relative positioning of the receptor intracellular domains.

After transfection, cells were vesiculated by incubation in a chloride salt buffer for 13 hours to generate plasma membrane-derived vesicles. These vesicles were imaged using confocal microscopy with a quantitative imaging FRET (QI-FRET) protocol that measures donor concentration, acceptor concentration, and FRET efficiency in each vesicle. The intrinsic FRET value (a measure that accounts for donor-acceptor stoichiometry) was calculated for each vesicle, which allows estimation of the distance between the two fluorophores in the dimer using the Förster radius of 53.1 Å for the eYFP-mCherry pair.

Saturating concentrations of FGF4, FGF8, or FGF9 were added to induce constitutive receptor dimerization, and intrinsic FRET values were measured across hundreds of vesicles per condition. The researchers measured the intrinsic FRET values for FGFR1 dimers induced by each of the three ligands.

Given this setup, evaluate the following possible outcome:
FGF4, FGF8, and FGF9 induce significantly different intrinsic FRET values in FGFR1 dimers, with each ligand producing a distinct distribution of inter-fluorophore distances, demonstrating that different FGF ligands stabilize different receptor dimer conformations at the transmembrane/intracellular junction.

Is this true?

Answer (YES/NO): NO